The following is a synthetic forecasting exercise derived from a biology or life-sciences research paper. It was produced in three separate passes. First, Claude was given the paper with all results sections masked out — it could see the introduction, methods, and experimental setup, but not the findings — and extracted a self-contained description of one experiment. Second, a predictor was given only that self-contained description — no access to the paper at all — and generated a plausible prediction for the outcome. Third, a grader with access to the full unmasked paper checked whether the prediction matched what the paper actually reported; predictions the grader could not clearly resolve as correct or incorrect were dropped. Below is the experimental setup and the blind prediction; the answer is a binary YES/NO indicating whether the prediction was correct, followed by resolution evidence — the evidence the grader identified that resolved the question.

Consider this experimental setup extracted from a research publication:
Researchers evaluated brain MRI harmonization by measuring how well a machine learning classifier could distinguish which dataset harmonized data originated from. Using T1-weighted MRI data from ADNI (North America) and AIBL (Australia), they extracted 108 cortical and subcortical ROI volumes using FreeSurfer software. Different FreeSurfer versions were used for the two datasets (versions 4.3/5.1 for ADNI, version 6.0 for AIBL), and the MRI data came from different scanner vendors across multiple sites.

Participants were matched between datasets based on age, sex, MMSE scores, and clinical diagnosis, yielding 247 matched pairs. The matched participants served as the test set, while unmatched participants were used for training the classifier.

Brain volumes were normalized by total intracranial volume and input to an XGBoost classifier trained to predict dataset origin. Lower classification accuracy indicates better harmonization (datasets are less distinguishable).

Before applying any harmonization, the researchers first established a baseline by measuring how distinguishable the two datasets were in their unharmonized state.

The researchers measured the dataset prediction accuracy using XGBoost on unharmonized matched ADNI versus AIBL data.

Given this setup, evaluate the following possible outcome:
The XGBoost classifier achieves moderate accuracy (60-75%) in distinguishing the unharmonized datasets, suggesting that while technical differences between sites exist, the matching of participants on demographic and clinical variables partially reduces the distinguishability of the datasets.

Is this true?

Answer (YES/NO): NO